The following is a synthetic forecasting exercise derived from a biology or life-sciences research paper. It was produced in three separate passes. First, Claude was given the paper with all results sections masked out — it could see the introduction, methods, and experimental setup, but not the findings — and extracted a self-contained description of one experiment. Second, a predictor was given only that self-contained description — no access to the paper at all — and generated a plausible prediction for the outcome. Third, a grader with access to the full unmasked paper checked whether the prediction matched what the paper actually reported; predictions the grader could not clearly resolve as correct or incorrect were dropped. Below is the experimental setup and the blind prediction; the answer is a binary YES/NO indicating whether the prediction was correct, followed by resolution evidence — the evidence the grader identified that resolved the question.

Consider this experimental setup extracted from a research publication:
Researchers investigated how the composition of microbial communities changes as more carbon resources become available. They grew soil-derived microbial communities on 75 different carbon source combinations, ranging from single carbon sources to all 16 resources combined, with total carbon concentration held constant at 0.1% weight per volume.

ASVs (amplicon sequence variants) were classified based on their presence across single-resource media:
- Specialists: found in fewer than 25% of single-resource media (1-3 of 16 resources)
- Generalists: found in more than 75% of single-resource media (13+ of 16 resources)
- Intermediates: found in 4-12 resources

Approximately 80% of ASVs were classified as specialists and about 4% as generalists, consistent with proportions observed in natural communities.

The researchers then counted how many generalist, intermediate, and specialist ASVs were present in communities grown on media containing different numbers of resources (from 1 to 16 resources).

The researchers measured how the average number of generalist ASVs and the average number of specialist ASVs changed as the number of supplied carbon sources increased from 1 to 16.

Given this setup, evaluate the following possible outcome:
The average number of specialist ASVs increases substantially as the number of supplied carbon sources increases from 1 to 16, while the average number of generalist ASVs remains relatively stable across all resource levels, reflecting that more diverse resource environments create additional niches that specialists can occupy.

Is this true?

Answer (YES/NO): YES